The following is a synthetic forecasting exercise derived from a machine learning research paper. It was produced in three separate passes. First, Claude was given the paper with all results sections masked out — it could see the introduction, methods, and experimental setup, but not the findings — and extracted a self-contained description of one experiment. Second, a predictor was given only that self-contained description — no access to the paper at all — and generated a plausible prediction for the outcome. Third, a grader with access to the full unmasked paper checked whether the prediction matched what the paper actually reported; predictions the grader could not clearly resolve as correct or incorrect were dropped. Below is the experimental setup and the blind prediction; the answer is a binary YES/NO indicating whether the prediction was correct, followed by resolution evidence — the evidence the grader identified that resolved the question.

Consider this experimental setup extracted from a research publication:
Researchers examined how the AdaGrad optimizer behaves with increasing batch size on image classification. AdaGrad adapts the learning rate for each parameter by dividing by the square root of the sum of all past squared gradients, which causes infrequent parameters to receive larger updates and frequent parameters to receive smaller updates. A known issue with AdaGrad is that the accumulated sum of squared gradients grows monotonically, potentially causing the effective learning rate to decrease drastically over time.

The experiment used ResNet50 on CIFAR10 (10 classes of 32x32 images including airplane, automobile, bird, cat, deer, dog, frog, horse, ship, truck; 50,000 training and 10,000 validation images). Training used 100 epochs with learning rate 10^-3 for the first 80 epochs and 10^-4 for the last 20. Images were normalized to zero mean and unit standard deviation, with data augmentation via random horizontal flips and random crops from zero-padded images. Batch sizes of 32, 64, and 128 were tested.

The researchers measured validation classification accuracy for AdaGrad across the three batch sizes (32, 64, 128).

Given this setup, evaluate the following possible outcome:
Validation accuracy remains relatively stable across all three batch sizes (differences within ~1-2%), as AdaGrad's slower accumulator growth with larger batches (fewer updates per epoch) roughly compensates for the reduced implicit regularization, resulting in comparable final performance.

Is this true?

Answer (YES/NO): NO